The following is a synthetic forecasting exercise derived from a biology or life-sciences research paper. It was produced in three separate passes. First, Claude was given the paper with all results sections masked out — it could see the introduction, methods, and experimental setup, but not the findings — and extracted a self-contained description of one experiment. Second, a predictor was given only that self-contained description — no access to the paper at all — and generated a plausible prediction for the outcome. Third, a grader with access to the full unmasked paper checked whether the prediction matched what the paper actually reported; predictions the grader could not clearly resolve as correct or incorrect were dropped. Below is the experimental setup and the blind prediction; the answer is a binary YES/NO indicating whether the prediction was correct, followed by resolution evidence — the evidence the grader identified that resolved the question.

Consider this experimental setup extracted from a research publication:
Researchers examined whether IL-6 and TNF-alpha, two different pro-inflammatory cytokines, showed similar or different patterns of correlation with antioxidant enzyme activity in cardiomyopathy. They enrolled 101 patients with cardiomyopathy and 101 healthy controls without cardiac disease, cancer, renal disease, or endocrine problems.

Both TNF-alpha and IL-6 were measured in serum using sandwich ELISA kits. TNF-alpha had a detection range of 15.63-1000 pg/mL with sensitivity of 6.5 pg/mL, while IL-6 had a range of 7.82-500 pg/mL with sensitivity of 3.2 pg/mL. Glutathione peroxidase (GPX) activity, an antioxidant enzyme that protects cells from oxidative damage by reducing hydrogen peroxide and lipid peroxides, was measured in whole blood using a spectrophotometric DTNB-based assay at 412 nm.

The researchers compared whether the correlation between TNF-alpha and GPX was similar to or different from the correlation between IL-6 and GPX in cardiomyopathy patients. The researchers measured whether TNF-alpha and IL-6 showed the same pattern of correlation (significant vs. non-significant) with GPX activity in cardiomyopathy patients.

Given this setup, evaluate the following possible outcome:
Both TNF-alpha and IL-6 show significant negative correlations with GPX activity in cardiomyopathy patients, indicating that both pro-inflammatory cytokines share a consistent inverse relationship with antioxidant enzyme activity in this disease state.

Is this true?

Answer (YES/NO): NO